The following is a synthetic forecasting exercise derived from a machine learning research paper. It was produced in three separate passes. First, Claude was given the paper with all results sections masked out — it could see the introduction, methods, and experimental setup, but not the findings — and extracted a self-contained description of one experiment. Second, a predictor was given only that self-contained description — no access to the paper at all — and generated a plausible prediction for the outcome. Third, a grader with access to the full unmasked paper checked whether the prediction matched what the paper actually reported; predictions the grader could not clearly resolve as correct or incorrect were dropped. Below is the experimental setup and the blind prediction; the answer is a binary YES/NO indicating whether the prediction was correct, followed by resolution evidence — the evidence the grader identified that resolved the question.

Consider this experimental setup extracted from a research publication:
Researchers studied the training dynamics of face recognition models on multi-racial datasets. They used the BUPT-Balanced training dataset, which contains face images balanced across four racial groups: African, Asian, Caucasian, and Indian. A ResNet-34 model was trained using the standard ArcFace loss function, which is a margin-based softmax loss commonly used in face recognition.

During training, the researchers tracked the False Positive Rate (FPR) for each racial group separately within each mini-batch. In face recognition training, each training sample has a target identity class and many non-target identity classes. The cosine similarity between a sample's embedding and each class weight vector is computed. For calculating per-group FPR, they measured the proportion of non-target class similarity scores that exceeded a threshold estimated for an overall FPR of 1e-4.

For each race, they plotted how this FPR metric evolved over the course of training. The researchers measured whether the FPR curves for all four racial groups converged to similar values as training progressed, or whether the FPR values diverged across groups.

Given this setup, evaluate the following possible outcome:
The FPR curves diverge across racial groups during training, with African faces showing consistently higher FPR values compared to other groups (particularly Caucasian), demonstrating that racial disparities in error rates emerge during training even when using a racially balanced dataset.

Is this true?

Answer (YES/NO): YES